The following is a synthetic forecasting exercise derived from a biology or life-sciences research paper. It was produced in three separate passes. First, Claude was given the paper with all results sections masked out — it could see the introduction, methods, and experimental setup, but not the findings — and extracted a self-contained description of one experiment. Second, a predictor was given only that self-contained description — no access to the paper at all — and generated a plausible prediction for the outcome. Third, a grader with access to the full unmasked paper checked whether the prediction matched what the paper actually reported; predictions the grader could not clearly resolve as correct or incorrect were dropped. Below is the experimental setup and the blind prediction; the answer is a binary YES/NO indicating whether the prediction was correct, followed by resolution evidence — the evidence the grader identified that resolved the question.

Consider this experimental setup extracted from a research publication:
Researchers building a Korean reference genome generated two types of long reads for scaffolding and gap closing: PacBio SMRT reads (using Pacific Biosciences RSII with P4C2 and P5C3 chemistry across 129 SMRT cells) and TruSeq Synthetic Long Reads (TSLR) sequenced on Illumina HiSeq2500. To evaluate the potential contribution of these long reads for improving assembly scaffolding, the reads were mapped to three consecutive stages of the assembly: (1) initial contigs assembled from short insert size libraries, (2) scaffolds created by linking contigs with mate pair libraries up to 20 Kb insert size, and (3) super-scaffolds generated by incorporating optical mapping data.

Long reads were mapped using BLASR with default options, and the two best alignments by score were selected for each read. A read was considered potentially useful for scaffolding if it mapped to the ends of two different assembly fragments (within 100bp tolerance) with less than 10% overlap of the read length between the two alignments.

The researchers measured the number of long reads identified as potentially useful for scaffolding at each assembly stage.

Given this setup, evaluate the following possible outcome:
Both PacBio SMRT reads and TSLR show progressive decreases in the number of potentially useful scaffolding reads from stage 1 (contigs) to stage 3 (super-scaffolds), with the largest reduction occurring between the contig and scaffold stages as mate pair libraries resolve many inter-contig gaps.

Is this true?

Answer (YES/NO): NO